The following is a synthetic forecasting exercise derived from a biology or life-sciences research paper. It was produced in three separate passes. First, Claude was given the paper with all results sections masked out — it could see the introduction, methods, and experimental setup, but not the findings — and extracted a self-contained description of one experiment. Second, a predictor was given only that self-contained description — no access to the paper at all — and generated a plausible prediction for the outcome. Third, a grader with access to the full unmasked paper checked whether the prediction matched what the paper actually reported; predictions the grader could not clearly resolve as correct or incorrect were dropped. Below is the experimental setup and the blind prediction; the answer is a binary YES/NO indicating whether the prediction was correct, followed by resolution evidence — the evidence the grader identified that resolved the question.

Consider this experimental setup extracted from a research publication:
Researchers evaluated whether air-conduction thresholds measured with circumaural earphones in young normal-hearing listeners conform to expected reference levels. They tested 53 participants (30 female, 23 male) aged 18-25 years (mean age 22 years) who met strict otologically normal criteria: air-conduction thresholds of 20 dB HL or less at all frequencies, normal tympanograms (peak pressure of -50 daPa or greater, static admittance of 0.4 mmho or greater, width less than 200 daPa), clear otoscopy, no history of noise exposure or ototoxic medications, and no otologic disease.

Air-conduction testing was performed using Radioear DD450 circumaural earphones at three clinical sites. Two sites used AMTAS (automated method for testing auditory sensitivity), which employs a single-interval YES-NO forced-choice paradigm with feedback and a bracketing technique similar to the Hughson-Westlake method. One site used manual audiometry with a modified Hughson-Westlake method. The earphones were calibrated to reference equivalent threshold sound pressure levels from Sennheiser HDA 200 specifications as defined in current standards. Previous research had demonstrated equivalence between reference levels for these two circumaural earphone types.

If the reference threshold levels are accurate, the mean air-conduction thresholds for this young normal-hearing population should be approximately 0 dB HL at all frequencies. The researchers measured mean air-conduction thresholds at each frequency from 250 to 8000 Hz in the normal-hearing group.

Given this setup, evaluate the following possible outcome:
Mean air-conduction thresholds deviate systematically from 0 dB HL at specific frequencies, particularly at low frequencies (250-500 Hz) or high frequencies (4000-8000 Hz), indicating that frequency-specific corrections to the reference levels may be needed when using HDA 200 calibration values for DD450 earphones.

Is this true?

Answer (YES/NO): NO